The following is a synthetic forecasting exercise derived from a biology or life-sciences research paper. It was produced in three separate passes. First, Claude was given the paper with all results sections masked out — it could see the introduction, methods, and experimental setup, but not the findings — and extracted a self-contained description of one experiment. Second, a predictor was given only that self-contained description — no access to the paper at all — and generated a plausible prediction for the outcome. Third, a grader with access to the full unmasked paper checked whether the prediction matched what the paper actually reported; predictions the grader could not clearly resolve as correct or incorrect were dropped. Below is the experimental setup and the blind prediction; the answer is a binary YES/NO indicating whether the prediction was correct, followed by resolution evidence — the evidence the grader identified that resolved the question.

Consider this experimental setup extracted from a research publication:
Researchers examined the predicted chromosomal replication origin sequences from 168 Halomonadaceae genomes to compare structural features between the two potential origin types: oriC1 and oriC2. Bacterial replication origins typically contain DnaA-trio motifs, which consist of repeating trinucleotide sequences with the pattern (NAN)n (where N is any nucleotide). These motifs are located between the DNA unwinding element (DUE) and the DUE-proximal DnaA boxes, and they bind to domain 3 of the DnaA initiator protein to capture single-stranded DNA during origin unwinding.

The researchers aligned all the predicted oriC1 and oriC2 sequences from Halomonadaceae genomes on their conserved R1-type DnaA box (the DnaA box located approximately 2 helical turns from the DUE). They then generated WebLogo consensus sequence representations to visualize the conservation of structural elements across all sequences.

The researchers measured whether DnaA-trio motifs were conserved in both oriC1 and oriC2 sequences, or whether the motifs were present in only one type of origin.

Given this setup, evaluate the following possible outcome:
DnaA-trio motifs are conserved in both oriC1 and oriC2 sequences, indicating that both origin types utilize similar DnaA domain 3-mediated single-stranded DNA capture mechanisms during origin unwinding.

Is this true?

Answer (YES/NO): YES